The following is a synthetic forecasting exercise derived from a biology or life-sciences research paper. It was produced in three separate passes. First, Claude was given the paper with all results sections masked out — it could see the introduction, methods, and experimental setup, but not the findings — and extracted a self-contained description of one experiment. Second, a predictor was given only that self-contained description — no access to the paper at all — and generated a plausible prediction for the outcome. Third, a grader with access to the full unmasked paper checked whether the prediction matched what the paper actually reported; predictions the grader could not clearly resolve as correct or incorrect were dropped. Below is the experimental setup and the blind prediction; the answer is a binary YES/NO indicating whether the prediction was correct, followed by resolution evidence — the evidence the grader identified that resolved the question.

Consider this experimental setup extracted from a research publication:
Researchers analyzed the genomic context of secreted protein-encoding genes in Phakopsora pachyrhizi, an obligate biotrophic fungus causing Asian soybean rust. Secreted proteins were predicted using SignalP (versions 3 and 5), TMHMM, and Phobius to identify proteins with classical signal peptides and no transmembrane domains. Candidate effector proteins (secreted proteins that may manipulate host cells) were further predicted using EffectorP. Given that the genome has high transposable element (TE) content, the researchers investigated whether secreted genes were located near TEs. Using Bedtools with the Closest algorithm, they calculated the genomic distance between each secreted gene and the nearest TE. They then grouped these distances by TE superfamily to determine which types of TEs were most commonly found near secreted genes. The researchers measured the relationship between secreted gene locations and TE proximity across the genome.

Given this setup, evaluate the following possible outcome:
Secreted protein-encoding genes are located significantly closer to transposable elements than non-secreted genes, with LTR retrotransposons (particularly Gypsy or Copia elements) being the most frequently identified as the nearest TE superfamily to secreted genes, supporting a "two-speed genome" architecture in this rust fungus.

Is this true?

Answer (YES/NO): NO